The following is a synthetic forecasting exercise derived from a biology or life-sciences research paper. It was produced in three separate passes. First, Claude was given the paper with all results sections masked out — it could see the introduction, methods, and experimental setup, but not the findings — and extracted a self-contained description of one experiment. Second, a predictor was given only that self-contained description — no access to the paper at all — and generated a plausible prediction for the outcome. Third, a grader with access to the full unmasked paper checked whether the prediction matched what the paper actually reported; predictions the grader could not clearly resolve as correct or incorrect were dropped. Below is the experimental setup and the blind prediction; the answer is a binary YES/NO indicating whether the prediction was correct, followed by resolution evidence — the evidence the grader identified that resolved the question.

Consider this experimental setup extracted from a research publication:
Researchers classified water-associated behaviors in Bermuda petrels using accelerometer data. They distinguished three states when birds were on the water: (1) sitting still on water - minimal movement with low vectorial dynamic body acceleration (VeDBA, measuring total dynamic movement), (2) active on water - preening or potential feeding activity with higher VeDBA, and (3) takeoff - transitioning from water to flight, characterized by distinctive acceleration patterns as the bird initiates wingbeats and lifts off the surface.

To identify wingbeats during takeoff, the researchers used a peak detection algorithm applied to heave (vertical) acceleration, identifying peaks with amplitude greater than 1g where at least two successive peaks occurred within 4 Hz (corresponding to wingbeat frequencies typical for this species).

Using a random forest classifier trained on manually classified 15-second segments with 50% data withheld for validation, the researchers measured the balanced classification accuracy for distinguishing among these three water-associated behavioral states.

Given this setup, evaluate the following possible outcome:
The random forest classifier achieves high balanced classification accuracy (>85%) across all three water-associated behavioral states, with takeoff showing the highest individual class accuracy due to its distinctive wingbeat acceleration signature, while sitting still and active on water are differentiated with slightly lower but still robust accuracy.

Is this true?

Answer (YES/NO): NO